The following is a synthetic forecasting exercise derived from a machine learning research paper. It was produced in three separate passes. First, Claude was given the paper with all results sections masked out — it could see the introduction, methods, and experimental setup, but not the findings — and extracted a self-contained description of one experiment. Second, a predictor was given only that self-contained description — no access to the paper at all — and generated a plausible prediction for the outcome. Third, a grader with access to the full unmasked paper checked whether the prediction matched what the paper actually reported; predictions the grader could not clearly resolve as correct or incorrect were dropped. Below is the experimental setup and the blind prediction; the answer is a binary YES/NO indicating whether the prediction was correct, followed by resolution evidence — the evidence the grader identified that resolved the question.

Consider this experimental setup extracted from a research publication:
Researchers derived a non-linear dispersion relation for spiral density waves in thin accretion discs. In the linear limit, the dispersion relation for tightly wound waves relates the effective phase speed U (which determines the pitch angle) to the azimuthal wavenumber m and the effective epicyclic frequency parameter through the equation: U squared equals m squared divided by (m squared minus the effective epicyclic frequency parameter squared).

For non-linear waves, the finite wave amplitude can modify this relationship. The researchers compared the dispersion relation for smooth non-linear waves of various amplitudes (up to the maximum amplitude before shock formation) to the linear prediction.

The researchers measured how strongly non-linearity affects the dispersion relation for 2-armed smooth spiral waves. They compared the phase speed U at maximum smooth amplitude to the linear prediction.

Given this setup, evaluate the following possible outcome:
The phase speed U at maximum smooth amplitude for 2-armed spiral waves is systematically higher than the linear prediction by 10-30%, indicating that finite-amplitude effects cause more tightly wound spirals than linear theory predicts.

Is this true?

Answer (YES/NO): NO